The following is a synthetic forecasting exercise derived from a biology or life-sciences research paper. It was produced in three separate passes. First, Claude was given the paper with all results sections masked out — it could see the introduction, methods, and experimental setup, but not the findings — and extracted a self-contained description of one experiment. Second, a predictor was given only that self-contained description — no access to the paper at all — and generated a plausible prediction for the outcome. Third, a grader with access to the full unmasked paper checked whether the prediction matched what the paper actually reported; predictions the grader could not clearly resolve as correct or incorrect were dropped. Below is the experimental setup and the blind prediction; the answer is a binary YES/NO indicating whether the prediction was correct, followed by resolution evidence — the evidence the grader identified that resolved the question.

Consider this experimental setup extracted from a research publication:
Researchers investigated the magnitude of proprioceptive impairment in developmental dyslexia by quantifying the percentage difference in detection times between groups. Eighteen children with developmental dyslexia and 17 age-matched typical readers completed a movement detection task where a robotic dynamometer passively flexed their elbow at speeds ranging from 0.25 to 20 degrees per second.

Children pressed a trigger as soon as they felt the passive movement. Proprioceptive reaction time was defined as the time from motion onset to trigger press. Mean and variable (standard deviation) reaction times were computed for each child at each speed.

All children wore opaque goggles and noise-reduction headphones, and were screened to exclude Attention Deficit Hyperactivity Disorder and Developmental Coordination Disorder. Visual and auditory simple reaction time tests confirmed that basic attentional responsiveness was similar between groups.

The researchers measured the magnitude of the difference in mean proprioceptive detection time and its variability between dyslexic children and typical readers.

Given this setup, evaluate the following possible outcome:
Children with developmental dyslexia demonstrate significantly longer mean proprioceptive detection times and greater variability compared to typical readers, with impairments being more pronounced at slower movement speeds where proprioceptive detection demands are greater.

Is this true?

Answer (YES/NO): YES